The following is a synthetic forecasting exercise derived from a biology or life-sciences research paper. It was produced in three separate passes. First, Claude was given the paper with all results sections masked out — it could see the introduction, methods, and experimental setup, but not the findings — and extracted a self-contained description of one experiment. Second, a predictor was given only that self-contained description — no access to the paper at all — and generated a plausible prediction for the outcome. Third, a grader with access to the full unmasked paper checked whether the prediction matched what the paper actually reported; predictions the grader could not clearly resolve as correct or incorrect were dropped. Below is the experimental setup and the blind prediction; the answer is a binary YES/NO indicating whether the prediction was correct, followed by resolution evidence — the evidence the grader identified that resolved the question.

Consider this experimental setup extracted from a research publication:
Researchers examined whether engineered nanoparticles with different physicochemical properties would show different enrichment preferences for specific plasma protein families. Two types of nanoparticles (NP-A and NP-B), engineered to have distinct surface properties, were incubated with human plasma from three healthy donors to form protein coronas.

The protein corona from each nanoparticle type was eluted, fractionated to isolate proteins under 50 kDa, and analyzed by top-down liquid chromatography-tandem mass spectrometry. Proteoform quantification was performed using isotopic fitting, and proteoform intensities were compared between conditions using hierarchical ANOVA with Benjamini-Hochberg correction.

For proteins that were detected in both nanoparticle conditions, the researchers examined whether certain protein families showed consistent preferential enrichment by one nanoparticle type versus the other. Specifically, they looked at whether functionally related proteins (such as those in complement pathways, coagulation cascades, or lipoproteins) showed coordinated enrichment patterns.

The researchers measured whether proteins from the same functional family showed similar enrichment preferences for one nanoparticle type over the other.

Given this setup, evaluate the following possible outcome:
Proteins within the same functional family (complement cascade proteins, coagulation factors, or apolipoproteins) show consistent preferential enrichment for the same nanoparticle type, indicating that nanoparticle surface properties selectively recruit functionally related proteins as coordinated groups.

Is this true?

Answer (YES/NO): NO